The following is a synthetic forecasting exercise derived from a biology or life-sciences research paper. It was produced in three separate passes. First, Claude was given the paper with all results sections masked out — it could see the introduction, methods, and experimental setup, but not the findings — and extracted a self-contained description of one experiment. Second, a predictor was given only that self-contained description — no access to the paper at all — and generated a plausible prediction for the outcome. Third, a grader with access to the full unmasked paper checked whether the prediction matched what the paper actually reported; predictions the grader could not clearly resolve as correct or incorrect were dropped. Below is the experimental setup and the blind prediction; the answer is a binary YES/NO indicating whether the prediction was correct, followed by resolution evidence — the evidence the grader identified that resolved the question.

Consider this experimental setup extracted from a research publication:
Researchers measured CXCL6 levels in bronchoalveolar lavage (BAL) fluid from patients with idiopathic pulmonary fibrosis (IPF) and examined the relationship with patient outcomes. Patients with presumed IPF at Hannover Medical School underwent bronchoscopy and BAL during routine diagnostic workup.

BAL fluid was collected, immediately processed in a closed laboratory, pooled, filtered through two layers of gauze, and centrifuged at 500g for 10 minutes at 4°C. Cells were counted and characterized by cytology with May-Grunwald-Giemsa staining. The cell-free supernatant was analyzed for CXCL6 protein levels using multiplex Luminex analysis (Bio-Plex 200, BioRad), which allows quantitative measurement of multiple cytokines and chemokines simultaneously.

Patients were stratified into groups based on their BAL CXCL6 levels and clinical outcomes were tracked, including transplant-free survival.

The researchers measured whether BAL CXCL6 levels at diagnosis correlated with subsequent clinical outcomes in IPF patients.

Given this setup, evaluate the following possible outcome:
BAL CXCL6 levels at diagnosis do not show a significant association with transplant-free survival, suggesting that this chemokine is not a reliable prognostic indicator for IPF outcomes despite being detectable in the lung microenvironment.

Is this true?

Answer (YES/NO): NO